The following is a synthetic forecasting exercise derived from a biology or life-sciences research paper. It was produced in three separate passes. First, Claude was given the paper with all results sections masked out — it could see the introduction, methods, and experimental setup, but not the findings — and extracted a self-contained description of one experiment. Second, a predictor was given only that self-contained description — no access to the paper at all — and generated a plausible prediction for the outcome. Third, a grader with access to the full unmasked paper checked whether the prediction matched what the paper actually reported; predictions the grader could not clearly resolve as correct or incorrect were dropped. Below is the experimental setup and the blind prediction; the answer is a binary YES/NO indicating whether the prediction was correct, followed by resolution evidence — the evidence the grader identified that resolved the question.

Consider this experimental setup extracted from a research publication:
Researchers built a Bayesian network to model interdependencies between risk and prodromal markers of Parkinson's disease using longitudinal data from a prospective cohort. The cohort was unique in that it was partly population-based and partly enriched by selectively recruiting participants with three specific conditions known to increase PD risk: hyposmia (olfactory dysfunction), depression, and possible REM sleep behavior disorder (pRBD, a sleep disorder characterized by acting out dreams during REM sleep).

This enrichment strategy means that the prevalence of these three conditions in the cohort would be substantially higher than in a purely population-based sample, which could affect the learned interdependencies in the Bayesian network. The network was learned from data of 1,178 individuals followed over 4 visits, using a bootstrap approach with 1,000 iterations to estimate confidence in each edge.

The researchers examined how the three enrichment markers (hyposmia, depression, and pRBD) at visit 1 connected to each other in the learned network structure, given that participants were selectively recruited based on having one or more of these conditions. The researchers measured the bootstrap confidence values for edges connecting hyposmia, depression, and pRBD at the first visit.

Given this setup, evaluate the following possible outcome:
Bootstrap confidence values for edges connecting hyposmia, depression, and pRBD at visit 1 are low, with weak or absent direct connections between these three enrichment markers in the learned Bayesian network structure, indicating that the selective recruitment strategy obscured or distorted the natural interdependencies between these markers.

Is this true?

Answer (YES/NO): NO